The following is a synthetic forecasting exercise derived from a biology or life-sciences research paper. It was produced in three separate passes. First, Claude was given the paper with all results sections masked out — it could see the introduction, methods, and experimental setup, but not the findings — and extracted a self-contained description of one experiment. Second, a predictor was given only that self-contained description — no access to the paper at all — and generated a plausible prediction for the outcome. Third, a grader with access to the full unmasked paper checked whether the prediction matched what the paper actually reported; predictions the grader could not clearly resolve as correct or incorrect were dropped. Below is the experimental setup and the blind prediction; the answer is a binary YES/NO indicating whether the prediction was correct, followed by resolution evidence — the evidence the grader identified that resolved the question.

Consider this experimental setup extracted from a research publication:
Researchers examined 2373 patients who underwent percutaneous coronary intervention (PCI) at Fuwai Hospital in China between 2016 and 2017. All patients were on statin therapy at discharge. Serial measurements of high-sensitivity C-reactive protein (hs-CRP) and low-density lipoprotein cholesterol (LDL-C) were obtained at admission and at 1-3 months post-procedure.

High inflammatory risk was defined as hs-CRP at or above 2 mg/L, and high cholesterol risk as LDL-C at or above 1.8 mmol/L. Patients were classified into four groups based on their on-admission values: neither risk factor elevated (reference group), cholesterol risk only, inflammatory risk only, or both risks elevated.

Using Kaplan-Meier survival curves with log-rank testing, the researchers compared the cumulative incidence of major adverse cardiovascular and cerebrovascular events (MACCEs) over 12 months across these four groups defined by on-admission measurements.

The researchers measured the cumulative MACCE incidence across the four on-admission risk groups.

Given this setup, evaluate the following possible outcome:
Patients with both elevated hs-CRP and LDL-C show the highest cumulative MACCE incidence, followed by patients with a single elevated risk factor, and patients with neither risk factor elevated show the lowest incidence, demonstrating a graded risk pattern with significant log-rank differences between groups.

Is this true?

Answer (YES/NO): NO